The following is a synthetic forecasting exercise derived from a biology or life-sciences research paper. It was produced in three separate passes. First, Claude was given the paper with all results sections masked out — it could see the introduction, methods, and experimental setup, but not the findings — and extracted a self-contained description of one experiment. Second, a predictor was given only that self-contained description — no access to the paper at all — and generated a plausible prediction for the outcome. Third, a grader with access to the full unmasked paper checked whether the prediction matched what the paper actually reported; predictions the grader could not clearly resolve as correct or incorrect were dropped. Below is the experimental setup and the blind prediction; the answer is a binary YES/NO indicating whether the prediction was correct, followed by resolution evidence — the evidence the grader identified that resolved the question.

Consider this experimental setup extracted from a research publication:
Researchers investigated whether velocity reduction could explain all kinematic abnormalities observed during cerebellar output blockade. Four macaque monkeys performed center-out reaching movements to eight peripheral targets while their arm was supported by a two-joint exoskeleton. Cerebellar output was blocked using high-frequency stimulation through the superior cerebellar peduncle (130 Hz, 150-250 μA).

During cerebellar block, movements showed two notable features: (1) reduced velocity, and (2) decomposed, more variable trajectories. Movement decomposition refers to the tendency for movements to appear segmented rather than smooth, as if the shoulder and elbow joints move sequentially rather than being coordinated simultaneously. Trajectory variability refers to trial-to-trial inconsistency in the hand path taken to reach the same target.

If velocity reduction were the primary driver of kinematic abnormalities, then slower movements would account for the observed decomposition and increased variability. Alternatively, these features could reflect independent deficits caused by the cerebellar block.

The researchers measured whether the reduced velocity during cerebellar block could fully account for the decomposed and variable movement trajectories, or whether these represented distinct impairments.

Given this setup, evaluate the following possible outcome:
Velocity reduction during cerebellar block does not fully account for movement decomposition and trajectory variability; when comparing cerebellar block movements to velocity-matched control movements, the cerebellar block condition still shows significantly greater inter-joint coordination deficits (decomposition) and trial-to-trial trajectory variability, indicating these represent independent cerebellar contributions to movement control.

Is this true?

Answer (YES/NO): YES